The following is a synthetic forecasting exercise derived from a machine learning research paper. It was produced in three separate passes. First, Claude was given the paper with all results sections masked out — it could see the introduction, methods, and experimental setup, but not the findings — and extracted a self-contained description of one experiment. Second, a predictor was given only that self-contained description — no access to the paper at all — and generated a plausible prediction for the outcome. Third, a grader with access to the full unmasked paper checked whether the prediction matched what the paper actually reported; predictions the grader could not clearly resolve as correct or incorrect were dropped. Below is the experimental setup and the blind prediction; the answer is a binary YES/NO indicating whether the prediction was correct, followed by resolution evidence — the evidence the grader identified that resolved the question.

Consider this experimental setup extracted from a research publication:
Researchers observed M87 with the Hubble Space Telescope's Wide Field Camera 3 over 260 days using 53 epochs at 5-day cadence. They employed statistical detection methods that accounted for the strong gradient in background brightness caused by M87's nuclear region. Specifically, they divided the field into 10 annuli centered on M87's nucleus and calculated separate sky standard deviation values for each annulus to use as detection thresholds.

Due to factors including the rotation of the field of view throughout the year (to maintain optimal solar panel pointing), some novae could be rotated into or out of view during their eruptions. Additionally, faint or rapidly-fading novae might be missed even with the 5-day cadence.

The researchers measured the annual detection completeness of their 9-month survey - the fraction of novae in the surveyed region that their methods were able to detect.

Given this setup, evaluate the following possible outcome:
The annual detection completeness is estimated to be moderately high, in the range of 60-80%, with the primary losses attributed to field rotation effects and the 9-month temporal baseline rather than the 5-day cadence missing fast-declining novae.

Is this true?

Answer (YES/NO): YES